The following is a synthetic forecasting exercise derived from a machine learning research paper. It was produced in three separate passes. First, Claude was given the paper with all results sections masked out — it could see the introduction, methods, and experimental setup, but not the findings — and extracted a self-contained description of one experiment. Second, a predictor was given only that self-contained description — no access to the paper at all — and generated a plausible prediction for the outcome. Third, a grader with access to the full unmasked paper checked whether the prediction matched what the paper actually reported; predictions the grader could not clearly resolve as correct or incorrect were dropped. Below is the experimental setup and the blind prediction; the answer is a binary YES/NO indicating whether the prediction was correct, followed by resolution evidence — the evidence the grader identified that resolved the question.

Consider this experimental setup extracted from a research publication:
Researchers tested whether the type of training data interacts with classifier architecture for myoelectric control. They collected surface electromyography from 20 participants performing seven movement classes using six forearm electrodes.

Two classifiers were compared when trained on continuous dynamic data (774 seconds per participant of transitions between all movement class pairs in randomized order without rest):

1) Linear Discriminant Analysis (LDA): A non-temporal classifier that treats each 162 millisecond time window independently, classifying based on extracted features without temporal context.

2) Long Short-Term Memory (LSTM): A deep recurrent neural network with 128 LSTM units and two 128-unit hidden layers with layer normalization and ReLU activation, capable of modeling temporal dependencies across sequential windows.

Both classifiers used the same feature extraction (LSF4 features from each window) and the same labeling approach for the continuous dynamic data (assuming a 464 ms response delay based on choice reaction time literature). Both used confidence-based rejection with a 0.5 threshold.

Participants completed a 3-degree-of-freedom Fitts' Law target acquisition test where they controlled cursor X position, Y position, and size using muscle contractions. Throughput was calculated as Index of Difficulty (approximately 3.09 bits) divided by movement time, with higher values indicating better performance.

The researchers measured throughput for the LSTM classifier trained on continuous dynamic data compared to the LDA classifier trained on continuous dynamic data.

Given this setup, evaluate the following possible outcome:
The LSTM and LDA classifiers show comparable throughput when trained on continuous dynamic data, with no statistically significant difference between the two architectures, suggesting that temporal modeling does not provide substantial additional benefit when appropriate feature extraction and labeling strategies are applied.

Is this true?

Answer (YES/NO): NO